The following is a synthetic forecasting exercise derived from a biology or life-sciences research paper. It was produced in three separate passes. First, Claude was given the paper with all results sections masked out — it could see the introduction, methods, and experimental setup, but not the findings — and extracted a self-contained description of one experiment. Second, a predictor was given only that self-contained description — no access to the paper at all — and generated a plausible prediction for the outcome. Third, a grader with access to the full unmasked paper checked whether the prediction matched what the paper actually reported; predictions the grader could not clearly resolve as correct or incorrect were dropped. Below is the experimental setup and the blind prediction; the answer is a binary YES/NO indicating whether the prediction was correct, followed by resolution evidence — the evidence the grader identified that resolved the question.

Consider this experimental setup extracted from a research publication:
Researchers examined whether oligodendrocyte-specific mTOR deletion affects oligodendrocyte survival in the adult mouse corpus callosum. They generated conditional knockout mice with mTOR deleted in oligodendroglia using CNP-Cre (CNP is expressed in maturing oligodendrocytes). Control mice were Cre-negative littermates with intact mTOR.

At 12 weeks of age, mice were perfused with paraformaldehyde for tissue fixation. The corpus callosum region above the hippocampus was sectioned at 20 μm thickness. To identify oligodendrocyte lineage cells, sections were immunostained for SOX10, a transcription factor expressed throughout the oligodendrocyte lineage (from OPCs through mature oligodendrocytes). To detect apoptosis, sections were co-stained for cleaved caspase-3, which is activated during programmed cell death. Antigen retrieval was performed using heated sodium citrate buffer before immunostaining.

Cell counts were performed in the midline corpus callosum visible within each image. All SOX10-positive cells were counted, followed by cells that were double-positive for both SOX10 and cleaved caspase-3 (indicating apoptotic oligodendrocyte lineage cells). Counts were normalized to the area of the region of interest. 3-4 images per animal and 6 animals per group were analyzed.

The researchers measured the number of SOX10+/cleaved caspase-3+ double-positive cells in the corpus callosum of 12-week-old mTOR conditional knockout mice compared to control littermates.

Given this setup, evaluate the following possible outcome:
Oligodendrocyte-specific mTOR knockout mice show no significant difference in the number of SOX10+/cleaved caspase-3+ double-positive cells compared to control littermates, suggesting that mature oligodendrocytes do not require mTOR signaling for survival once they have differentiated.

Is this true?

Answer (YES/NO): NO